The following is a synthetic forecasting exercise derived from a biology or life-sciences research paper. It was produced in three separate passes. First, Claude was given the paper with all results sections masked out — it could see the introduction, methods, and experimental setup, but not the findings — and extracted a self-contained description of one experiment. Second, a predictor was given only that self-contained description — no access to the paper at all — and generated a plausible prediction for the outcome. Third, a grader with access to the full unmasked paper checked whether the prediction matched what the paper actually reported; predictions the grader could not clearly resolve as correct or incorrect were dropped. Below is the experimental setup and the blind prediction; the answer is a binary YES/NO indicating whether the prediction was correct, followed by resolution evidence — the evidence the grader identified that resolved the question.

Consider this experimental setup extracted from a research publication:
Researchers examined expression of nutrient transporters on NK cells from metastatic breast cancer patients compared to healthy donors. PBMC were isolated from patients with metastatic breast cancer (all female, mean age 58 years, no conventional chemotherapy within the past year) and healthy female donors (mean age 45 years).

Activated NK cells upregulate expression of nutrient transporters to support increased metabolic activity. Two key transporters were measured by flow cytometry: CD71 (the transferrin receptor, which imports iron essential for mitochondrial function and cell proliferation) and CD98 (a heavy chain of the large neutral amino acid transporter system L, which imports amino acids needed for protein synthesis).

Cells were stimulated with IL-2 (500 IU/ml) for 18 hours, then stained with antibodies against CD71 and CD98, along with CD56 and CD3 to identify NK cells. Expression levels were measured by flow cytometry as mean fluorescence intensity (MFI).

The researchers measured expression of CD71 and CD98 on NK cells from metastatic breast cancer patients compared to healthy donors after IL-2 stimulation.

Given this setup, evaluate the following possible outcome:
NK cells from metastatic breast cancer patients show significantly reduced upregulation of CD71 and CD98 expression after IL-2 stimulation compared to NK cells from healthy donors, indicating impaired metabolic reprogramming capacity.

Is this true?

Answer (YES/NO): YES